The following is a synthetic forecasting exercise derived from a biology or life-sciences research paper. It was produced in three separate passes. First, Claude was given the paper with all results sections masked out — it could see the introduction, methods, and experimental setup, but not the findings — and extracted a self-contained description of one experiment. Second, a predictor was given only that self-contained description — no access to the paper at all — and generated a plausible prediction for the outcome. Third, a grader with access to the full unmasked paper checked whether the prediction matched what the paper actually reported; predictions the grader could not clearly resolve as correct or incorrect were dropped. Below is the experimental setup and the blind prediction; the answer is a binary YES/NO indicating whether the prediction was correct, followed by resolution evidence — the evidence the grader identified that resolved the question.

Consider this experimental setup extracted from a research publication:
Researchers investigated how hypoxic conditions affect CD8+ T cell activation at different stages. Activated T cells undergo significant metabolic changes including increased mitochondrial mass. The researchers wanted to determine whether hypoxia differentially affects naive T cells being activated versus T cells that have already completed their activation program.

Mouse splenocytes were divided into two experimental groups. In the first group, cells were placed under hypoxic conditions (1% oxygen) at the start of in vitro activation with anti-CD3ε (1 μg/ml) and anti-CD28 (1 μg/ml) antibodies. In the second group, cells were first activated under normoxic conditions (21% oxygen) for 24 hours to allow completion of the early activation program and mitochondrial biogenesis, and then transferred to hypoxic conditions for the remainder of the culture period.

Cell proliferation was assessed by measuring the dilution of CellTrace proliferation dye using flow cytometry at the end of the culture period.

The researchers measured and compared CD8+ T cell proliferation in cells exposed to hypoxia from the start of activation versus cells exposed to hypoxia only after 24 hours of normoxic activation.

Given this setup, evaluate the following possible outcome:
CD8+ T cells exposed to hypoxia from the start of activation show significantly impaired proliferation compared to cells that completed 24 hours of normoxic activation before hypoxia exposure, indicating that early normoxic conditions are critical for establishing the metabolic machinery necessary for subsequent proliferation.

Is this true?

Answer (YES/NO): YES